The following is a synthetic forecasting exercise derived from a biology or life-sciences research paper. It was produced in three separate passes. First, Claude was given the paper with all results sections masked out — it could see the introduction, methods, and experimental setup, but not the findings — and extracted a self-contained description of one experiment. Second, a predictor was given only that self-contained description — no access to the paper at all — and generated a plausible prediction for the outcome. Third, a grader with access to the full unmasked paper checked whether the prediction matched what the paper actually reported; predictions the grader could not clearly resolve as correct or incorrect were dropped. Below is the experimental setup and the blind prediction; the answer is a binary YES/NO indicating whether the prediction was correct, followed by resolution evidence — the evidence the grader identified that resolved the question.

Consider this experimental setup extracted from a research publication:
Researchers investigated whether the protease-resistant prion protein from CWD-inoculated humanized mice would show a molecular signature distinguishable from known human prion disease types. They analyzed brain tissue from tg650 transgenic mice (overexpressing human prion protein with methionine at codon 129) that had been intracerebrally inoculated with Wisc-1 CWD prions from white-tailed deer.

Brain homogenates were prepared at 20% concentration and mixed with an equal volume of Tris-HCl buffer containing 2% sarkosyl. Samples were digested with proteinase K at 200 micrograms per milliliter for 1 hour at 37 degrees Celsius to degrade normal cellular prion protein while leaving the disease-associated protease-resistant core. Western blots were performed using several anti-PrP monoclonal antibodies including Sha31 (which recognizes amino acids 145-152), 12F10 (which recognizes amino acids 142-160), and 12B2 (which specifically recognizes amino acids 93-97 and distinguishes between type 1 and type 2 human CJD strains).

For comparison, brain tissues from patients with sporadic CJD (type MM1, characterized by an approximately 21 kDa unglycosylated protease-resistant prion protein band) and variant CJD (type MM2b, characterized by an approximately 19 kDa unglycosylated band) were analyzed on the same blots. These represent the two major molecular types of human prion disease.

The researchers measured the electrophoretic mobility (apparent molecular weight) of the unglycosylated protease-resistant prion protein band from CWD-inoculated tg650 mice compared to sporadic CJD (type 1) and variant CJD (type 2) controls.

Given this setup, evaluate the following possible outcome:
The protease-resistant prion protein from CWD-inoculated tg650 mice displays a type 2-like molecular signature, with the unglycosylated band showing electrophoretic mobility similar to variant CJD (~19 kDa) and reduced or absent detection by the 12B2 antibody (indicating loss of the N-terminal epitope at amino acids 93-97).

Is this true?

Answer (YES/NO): NO